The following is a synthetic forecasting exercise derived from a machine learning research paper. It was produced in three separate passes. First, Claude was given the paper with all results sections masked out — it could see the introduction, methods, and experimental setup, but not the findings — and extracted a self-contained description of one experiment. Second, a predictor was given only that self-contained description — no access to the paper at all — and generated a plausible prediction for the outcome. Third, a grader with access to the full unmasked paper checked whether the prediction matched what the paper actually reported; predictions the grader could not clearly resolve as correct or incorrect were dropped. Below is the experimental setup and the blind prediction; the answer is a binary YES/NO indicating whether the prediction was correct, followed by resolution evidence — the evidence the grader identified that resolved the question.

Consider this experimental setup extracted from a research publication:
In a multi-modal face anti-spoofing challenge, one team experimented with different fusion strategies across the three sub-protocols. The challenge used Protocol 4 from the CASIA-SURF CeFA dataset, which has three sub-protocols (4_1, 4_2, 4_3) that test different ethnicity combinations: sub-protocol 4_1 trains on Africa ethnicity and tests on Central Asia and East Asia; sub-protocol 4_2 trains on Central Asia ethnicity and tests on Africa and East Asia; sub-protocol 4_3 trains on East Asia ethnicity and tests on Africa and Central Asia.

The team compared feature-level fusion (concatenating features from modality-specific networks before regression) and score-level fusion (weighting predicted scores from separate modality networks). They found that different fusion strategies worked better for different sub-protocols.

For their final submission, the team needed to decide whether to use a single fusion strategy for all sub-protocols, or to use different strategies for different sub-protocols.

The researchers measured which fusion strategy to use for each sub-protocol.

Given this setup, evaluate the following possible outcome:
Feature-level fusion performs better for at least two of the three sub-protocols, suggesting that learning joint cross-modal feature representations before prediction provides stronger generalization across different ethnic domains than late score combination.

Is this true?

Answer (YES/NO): NO